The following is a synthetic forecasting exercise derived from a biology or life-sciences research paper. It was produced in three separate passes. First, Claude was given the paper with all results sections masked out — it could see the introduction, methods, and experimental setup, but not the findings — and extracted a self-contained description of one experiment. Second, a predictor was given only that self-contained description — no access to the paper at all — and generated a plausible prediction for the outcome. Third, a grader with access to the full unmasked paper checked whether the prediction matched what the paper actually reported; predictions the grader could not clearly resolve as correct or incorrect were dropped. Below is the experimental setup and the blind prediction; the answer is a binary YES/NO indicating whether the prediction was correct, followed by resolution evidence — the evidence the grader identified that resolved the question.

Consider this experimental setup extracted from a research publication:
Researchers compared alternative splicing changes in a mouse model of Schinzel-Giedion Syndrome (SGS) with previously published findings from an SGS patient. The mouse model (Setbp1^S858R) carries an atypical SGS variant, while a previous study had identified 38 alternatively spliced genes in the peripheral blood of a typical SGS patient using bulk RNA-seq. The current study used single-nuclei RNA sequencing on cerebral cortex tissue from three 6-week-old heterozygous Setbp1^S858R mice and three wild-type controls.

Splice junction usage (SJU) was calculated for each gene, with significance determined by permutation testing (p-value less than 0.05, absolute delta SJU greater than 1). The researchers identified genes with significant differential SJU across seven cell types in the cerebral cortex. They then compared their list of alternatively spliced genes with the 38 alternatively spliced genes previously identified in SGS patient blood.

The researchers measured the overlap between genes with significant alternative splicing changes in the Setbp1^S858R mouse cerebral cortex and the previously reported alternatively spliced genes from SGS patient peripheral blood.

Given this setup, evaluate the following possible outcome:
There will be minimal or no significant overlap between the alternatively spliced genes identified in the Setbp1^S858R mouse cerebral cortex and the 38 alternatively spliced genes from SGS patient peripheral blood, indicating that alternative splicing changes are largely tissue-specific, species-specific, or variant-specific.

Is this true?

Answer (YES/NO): YES